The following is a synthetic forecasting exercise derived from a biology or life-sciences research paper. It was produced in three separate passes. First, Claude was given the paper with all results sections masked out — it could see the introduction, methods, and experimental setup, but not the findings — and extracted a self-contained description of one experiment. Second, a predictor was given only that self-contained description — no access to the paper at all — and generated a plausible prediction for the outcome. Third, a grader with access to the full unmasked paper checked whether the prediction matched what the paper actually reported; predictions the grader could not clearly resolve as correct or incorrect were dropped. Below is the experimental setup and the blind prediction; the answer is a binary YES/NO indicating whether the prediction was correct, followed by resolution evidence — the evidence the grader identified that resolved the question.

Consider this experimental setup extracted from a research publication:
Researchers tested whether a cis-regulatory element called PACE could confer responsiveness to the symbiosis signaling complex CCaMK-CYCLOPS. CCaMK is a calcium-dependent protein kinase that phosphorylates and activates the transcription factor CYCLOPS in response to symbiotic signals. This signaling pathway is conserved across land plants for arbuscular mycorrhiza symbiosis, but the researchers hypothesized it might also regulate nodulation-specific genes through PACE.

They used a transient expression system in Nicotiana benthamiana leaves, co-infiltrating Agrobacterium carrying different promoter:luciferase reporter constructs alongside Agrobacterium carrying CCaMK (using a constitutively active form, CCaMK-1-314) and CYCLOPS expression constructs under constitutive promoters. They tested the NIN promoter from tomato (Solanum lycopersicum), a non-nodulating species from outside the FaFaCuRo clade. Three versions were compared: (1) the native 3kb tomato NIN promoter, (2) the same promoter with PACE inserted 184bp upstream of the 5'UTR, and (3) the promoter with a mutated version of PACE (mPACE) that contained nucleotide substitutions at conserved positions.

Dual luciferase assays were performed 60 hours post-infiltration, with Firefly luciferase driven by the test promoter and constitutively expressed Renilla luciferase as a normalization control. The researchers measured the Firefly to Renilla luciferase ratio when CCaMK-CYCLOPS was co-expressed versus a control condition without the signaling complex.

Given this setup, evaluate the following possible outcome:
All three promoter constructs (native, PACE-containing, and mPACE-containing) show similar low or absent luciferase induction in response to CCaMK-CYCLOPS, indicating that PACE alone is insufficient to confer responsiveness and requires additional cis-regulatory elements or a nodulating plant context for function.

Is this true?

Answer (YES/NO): NO